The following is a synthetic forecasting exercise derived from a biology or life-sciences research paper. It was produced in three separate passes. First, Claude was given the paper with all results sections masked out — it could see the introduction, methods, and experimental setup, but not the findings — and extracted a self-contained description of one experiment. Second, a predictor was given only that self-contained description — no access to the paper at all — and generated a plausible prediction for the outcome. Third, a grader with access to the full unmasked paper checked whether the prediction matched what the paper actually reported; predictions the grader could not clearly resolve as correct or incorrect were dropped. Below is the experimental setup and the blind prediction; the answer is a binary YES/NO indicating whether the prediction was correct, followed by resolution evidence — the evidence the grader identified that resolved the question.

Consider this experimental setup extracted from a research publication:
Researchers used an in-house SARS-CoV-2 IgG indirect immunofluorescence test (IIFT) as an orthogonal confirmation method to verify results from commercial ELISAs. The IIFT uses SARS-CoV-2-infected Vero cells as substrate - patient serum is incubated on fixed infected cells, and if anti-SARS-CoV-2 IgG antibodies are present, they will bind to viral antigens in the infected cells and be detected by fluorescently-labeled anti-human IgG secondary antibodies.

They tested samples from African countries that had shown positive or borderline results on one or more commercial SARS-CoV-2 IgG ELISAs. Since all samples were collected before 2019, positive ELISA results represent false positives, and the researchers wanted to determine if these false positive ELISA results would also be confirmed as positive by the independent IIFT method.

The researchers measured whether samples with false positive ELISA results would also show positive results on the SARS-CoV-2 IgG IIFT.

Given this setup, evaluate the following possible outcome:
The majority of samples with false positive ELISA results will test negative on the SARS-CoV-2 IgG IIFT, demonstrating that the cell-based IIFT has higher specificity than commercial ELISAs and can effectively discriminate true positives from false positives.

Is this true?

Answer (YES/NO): YES